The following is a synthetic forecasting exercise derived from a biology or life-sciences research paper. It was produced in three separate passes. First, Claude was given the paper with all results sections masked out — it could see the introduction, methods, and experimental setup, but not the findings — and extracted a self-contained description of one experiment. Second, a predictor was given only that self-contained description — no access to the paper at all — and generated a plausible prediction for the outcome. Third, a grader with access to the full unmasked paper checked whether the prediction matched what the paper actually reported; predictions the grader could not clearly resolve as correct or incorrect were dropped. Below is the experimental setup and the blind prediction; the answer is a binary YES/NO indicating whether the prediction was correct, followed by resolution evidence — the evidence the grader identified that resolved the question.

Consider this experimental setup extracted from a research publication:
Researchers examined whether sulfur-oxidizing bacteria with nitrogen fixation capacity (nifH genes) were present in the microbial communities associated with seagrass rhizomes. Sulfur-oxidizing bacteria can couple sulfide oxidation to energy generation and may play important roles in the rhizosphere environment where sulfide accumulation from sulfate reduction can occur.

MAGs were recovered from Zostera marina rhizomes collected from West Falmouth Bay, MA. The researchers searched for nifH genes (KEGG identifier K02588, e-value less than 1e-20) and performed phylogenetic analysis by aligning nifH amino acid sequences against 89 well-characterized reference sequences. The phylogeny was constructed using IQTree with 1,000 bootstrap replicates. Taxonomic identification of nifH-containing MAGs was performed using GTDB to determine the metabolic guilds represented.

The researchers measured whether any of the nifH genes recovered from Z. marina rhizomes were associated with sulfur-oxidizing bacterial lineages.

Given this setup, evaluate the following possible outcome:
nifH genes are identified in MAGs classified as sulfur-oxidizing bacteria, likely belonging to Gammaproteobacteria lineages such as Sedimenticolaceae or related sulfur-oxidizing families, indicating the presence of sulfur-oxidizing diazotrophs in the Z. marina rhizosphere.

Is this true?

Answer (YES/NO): NO